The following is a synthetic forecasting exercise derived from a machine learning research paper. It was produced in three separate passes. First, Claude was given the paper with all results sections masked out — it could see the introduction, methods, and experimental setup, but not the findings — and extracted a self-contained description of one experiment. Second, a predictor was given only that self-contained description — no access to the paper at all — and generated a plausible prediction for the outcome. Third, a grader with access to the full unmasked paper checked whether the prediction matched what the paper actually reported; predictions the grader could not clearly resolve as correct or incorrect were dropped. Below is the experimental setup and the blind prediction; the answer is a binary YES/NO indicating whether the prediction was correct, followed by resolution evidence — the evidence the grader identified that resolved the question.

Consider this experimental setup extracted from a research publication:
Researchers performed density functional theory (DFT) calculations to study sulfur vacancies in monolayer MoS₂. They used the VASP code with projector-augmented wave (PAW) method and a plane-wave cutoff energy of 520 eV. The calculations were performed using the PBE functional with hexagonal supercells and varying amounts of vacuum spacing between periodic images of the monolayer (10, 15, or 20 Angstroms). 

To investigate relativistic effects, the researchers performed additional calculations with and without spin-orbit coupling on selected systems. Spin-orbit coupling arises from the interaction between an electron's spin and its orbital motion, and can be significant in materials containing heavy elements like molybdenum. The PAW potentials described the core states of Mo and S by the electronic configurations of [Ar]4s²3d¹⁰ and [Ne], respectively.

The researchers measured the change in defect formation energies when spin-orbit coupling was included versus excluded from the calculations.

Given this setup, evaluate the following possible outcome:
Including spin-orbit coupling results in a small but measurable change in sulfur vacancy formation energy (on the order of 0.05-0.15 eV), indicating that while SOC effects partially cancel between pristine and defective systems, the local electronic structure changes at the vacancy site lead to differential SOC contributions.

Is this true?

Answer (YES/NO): NO